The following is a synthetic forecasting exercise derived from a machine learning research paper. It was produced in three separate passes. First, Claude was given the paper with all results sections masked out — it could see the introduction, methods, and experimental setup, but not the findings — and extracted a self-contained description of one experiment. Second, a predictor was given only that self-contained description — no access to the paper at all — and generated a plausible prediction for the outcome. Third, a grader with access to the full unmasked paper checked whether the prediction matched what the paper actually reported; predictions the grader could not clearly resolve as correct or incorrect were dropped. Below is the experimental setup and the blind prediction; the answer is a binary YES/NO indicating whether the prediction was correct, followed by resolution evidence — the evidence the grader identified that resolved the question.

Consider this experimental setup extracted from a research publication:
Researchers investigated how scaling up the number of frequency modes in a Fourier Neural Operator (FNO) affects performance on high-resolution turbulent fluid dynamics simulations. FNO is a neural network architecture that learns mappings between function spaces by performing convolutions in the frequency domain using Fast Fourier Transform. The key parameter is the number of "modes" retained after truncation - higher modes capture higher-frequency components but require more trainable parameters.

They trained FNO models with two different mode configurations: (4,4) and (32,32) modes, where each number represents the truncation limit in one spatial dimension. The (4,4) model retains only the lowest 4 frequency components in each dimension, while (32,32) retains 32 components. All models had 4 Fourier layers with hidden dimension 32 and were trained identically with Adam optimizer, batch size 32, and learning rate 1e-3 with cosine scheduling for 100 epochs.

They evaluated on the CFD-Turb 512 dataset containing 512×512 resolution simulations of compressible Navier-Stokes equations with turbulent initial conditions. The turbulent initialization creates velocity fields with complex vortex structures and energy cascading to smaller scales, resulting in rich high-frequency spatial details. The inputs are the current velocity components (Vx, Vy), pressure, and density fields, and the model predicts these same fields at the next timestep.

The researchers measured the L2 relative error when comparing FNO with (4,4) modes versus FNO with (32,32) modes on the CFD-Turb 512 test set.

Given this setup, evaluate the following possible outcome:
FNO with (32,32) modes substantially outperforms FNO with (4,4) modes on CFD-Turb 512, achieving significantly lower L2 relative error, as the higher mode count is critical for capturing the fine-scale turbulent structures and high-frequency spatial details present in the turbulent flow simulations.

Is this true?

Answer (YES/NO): NO